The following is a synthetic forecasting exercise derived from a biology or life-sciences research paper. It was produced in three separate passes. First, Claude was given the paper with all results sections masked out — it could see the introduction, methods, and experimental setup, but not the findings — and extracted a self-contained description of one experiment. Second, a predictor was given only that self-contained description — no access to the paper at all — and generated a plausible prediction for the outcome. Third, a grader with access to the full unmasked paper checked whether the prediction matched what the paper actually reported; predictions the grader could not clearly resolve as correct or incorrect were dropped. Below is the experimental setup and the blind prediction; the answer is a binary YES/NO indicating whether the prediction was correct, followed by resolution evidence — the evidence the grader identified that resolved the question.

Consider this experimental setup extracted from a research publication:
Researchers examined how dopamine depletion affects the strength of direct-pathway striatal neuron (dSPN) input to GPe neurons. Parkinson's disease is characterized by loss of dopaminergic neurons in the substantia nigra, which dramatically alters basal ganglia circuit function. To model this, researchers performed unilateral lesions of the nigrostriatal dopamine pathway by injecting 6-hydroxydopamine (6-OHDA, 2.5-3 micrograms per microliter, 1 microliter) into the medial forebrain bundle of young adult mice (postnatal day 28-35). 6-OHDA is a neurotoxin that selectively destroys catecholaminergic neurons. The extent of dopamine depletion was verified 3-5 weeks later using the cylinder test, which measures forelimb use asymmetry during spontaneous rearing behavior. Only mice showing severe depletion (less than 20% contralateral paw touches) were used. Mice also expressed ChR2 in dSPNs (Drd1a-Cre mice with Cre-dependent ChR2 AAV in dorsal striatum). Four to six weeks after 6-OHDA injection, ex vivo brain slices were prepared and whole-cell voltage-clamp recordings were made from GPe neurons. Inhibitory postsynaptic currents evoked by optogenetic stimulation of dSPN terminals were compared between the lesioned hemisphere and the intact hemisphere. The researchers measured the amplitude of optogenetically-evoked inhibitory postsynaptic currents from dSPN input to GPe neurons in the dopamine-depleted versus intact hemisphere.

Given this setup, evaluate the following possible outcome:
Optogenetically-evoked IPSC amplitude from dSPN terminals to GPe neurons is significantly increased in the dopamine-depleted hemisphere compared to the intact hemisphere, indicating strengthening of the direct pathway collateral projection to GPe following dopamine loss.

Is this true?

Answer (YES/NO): YES